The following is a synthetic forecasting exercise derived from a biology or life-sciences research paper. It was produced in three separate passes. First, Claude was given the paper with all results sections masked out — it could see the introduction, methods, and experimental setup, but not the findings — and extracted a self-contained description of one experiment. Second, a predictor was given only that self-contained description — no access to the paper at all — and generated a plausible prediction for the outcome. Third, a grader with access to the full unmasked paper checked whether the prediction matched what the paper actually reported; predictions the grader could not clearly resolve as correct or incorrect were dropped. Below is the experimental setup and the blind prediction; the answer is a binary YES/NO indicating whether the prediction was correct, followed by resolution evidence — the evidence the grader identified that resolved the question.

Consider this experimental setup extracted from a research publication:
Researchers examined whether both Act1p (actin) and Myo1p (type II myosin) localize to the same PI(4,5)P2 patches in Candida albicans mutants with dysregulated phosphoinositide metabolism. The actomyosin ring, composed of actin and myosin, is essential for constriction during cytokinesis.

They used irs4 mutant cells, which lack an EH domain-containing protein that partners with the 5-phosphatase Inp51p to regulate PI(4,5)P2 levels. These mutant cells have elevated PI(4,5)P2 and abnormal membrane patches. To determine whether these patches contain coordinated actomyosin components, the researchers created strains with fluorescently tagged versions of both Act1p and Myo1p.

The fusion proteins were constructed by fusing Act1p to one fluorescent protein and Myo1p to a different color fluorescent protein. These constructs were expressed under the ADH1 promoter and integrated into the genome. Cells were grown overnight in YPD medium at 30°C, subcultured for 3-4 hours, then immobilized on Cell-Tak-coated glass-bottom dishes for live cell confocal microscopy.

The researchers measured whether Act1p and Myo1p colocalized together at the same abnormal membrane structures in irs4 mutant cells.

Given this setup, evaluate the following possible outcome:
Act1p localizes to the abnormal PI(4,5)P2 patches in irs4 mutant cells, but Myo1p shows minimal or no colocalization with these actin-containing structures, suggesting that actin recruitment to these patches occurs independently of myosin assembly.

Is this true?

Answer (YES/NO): NO